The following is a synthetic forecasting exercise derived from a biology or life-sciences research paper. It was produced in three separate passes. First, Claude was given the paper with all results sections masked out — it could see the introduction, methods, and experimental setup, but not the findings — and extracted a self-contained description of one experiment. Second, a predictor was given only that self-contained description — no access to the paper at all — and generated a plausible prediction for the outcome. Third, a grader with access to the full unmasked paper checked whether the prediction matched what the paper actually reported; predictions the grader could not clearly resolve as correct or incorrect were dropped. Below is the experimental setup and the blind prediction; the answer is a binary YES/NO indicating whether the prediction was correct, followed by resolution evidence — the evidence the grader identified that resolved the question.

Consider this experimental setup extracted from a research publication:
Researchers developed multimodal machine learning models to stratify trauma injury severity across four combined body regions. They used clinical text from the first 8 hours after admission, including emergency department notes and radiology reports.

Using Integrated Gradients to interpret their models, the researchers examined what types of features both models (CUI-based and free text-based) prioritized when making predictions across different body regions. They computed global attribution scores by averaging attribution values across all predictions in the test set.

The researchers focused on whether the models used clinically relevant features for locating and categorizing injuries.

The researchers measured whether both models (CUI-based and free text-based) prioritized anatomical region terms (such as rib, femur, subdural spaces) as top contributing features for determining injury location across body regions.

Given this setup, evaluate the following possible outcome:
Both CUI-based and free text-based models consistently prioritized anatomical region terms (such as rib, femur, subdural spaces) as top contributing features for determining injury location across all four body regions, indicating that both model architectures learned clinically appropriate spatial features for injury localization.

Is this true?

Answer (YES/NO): NO